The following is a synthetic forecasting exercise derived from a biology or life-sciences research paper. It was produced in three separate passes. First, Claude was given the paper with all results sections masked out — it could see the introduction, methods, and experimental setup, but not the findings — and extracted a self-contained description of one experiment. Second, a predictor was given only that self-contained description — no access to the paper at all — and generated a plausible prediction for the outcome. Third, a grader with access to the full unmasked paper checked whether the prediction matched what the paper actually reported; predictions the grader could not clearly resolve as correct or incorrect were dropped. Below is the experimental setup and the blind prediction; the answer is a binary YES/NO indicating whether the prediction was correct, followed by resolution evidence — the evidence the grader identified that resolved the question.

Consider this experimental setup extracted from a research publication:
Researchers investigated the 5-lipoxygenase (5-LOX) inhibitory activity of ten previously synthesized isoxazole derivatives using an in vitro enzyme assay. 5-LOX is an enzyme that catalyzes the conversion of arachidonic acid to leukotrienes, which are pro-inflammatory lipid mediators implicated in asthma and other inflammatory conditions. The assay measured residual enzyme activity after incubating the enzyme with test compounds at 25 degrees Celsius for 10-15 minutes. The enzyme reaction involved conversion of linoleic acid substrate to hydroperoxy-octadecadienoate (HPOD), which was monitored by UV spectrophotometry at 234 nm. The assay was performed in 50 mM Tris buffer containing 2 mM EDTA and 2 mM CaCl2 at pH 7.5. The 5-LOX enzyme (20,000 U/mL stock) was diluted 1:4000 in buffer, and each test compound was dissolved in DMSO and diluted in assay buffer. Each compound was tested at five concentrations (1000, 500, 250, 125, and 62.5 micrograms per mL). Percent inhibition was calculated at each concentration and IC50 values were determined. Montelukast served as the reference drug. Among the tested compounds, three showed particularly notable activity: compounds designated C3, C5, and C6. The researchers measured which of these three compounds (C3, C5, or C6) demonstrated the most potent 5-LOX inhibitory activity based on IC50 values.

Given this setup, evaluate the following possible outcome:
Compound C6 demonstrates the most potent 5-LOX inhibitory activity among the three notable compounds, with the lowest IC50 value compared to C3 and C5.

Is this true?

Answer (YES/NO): YES